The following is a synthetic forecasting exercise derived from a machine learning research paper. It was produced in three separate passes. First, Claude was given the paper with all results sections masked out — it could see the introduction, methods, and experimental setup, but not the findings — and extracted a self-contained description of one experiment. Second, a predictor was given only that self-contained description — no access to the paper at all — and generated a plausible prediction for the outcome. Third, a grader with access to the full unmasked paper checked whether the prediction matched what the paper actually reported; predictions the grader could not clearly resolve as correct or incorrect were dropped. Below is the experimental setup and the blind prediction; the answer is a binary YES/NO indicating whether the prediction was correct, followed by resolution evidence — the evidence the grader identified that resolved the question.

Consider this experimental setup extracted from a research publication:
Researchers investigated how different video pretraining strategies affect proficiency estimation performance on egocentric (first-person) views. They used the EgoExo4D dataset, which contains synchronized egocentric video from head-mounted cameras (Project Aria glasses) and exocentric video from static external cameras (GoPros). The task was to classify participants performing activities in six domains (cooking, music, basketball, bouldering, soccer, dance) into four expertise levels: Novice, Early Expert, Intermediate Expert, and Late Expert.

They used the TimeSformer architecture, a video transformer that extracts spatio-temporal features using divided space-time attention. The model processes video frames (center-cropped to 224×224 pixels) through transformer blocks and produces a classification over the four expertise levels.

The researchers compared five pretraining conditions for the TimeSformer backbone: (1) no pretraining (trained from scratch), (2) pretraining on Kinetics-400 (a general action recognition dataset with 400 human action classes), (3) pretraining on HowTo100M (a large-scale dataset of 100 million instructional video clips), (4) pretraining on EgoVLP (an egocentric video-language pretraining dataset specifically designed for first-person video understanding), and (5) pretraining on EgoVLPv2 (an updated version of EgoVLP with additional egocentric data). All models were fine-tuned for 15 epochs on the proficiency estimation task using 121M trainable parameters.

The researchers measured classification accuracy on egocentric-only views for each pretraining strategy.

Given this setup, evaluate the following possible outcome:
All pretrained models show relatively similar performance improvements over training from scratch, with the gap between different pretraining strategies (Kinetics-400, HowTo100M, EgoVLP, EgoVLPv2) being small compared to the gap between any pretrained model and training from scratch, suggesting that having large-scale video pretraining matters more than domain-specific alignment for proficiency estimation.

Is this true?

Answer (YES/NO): NO